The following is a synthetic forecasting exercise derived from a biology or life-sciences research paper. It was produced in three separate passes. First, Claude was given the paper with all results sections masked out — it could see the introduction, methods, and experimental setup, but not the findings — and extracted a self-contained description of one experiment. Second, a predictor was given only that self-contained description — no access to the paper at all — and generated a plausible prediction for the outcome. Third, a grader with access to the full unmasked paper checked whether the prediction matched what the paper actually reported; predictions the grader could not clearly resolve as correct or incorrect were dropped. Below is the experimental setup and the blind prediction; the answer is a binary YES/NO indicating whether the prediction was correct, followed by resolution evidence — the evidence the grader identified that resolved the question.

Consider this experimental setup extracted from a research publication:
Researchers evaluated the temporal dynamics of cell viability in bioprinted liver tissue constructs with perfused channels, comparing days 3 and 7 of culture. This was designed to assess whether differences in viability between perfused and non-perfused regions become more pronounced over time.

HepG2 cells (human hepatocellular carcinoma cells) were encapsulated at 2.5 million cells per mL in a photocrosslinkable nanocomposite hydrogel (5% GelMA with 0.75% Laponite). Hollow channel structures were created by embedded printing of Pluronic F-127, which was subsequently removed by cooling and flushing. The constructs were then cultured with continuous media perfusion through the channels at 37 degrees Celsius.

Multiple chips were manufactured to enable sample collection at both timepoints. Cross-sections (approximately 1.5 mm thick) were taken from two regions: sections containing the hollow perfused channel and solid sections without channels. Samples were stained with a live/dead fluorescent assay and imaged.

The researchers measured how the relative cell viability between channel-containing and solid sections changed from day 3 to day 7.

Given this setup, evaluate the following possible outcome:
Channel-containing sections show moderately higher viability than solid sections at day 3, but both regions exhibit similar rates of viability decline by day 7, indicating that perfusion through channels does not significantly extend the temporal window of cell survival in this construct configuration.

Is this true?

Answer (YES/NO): NO